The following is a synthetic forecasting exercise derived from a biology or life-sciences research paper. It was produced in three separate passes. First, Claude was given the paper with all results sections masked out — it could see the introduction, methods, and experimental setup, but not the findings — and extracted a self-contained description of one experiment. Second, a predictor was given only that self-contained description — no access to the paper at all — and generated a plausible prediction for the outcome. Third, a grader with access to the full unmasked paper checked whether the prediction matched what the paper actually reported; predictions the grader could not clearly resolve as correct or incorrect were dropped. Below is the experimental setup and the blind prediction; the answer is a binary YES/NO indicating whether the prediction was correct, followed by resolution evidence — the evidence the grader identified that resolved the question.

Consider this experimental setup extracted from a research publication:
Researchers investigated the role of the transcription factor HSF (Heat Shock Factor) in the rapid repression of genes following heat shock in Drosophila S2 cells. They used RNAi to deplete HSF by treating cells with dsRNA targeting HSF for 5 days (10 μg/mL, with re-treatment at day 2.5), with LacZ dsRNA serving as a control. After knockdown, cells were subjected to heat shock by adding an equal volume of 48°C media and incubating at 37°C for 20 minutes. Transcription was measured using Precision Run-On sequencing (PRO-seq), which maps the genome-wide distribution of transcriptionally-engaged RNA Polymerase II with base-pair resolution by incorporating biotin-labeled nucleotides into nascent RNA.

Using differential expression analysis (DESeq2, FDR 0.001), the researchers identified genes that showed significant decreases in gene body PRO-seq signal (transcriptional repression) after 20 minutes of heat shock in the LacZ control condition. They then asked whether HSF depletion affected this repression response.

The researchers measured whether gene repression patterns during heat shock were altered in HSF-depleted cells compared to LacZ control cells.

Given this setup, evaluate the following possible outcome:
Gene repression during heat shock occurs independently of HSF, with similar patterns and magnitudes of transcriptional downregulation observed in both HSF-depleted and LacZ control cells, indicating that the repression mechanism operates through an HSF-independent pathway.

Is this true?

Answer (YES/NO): YES